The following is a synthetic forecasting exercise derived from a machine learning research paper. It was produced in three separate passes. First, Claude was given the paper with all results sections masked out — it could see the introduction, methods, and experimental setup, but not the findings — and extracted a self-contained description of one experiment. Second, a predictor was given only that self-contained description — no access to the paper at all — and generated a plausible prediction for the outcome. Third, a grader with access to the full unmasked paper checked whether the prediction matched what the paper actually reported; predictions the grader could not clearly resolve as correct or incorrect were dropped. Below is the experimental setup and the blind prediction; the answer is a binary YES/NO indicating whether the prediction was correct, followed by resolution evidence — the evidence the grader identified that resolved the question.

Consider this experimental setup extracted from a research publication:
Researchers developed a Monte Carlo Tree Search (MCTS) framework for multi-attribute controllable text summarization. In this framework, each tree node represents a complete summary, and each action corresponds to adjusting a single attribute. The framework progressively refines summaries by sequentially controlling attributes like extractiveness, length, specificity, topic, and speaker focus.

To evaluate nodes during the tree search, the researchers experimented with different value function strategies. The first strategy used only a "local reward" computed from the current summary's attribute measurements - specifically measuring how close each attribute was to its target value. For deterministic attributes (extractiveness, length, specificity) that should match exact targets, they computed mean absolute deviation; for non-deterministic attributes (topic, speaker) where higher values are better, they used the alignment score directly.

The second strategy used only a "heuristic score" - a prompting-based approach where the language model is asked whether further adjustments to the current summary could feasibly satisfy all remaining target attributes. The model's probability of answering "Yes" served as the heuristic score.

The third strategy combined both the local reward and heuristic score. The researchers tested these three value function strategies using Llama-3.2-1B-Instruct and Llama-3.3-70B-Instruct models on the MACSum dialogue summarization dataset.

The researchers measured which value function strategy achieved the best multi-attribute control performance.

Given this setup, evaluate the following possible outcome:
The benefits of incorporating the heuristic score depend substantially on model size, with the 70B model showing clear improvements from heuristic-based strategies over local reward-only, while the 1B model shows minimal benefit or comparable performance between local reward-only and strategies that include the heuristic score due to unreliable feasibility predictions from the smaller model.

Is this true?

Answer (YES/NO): NO